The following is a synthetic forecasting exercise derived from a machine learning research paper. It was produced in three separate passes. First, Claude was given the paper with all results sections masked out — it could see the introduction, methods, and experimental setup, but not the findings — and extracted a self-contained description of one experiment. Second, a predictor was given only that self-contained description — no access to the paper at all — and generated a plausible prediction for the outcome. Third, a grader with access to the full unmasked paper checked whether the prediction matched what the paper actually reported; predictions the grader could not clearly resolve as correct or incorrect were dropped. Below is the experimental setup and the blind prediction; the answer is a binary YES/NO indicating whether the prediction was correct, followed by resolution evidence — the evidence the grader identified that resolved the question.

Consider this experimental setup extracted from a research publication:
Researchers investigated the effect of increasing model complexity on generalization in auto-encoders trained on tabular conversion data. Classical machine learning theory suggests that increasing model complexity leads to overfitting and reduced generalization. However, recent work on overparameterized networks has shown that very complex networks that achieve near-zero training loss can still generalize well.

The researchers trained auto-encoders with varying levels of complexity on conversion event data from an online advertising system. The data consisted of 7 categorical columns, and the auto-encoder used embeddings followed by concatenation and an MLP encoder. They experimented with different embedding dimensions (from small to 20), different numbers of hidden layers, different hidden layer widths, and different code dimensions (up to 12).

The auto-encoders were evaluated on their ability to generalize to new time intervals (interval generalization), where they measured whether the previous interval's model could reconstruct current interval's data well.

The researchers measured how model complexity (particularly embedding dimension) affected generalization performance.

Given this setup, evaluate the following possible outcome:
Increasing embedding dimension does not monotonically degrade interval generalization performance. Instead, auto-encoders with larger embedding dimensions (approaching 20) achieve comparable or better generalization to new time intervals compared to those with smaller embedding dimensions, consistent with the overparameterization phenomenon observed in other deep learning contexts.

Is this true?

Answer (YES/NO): YES